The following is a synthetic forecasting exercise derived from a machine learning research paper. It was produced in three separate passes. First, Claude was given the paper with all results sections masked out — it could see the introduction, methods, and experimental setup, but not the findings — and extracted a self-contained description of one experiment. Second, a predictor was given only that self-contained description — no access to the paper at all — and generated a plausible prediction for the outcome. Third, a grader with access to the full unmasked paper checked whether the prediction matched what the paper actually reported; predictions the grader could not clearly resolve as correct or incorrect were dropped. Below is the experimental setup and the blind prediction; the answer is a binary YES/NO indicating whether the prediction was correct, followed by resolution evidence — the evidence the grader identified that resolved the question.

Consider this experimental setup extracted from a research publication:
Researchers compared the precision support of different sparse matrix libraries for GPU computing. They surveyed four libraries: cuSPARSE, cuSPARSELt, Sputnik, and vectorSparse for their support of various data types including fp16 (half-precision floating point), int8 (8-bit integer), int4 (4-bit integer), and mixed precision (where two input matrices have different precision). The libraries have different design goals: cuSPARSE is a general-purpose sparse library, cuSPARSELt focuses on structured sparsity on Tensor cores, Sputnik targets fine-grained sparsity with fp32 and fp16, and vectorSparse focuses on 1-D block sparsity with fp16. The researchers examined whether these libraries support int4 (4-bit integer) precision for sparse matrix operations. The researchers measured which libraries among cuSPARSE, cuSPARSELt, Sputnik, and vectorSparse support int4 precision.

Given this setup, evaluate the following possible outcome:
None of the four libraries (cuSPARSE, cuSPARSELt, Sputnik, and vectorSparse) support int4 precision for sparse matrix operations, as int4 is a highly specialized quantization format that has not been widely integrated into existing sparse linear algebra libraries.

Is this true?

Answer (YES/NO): NO